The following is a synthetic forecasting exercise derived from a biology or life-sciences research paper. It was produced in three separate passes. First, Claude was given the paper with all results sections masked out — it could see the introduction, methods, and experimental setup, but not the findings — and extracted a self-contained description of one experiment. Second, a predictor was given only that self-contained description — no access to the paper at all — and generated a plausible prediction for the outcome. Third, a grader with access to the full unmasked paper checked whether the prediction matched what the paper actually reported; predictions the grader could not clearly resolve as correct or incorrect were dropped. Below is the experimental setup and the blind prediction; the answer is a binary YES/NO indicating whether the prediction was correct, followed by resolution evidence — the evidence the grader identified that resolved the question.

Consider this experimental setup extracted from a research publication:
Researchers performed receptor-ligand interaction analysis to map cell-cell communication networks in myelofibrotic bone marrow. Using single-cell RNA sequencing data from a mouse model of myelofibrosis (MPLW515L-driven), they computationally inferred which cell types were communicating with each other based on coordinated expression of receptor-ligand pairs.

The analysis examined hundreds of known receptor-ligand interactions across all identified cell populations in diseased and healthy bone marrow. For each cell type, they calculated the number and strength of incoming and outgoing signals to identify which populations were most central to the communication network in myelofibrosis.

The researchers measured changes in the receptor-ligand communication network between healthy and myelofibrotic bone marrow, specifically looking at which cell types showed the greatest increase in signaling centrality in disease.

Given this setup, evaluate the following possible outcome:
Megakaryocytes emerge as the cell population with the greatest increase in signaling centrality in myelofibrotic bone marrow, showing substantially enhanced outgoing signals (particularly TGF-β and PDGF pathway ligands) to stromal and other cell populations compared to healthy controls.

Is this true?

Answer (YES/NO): NO